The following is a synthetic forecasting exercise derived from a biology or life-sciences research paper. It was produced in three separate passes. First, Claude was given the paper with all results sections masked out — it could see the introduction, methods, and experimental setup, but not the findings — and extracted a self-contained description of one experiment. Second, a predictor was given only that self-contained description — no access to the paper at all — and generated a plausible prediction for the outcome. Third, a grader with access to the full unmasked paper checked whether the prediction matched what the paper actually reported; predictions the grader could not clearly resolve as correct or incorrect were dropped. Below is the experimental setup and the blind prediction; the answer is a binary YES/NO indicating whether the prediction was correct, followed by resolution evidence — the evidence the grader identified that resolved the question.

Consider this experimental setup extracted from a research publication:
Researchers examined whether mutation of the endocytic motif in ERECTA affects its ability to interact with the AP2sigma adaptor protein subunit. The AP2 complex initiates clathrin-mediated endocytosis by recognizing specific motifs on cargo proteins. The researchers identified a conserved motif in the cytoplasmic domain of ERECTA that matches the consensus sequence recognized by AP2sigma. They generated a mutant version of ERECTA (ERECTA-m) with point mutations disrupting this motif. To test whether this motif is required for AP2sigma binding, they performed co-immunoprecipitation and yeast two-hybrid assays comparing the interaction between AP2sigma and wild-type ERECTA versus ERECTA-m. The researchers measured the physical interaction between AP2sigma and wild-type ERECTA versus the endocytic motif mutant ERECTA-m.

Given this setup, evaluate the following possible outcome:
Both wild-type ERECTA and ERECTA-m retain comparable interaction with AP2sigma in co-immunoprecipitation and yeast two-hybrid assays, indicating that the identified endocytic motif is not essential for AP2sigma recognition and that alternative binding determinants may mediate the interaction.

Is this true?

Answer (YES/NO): NO